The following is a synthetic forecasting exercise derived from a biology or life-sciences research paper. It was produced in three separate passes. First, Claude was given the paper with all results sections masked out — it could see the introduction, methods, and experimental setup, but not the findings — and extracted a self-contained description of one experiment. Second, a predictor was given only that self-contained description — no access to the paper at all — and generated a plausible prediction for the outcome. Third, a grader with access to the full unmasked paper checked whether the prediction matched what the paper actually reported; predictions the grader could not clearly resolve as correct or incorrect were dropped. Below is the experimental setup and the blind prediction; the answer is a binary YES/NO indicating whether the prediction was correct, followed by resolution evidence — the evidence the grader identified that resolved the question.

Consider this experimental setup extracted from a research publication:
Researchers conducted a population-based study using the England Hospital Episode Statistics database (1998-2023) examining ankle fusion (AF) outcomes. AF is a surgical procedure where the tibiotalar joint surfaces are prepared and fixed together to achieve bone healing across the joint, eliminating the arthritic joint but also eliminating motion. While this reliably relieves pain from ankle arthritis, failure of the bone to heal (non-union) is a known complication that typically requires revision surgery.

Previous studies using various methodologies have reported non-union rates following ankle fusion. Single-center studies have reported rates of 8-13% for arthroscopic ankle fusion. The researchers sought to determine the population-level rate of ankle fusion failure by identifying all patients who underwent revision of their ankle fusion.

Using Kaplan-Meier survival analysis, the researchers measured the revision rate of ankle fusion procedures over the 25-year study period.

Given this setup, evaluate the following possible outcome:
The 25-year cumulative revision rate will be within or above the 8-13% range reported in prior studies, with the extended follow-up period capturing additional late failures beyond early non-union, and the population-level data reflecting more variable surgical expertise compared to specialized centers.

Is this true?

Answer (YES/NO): NO